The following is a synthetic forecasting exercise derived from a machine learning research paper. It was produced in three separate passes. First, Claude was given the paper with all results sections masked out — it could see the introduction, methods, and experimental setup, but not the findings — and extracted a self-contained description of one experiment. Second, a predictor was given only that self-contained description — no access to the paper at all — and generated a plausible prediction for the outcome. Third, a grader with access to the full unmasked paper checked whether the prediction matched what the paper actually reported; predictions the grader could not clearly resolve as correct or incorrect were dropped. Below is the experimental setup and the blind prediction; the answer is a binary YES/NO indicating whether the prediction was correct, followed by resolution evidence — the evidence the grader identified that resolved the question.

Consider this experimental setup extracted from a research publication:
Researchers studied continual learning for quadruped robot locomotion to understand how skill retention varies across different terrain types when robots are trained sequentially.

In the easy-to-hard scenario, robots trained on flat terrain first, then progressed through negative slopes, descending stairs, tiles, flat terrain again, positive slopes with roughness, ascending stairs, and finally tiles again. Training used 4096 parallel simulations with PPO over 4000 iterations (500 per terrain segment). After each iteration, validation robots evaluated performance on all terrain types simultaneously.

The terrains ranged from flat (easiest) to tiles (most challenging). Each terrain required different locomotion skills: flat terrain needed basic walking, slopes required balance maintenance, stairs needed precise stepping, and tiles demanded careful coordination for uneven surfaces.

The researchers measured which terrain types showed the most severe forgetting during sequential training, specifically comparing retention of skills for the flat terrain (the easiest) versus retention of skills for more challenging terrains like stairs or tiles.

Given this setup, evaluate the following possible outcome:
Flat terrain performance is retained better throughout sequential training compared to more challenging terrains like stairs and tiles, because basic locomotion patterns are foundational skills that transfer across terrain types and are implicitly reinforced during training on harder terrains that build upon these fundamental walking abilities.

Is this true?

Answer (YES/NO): YES